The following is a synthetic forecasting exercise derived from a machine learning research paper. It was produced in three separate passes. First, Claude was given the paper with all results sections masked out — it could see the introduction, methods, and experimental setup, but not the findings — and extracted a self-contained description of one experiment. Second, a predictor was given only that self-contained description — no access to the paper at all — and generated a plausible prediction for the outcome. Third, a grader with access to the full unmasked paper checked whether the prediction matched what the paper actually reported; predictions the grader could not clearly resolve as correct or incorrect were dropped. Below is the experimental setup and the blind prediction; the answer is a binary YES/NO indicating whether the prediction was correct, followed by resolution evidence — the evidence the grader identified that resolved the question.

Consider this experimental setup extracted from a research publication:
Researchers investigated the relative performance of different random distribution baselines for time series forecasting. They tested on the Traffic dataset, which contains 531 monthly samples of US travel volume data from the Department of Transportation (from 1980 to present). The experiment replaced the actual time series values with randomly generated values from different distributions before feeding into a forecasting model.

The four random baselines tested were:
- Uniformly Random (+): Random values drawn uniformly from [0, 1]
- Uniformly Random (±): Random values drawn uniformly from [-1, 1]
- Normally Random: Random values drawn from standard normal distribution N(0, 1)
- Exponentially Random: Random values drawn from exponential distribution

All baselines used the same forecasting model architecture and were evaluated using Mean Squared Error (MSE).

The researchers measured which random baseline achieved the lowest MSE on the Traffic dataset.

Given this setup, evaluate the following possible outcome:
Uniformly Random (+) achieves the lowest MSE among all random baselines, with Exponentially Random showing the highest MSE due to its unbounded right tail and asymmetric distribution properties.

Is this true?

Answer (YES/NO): NO